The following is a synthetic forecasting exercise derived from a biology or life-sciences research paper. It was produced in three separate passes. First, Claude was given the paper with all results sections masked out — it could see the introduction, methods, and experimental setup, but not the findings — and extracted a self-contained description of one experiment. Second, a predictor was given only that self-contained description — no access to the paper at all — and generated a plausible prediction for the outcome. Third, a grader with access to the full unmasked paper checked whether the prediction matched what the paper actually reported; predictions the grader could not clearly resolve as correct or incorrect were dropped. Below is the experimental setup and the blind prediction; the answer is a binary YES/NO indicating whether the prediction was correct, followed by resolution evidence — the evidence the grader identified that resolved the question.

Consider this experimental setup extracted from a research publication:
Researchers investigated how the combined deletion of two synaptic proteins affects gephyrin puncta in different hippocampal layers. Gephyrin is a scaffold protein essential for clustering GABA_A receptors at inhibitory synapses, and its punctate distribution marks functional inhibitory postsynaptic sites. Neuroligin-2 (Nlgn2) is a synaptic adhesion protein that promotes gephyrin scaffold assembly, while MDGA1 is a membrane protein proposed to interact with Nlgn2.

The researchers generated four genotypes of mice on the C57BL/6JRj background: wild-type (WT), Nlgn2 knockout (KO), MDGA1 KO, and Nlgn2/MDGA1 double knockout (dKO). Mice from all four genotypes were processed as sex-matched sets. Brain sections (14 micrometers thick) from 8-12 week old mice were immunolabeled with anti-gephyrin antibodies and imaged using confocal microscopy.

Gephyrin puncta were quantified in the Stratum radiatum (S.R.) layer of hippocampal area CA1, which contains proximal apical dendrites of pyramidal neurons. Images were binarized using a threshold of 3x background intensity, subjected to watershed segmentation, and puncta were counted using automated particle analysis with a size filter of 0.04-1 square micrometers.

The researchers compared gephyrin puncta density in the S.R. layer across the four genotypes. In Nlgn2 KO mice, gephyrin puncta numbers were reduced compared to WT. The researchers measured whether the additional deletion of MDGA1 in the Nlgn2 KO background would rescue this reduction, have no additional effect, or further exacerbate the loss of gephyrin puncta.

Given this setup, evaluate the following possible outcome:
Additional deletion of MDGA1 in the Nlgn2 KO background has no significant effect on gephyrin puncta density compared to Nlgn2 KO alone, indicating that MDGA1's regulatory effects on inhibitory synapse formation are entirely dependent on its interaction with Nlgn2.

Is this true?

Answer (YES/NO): NO